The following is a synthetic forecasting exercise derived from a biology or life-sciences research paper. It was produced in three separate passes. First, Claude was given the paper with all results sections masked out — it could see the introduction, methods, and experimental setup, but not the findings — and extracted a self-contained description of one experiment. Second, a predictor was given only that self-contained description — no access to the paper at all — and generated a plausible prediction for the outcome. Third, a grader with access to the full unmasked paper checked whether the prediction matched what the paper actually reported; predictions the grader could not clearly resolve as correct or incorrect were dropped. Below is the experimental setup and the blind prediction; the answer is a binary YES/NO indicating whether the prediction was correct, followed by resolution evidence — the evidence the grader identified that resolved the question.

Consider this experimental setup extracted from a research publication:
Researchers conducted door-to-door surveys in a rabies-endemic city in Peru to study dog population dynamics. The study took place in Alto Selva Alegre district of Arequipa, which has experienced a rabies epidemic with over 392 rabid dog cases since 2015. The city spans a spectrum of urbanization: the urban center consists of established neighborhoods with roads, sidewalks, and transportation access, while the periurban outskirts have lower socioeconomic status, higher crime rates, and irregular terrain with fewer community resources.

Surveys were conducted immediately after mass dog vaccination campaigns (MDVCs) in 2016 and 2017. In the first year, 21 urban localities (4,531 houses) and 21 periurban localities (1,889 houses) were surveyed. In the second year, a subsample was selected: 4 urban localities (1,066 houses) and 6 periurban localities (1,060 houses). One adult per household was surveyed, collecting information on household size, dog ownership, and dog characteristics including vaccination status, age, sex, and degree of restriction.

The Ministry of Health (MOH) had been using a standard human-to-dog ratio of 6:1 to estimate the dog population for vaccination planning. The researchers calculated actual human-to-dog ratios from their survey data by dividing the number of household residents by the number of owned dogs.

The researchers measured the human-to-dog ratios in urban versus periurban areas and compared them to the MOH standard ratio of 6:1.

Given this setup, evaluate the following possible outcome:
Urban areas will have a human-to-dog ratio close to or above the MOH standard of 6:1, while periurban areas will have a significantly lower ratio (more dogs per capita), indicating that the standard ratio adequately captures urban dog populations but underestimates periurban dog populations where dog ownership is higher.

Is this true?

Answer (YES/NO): NO